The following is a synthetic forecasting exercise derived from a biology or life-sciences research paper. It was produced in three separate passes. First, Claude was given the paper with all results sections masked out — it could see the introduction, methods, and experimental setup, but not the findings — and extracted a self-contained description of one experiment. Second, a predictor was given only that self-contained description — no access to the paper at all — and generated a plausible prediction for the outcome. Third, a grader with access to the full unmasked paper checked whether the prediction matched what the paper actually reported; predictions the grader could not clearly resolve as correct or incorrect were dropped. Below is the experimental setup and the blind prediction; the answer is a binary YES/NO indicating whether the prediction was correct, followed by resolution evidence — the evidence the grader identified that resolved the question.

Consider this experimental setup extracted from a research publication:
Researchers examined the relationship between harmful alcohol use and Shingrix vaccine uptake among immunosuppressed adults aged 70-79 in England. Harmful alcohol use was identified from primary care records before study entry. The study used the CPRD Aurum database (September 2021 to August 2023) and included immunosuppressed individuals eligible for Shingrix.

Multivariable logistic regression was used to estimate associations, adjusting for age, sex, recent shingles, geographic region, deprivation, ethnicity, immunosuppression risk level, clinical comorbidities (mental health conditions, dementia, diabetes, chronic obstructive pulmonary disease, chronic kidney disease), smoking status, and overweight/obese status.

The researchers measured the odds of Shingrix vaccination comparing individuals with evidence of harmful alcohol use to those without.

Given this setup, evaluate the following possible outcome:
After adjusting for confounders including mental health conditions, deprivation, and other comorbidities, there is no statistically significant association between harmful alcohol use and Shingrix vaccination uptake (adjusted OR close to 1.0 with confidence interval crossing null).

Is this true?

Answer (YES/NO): NO